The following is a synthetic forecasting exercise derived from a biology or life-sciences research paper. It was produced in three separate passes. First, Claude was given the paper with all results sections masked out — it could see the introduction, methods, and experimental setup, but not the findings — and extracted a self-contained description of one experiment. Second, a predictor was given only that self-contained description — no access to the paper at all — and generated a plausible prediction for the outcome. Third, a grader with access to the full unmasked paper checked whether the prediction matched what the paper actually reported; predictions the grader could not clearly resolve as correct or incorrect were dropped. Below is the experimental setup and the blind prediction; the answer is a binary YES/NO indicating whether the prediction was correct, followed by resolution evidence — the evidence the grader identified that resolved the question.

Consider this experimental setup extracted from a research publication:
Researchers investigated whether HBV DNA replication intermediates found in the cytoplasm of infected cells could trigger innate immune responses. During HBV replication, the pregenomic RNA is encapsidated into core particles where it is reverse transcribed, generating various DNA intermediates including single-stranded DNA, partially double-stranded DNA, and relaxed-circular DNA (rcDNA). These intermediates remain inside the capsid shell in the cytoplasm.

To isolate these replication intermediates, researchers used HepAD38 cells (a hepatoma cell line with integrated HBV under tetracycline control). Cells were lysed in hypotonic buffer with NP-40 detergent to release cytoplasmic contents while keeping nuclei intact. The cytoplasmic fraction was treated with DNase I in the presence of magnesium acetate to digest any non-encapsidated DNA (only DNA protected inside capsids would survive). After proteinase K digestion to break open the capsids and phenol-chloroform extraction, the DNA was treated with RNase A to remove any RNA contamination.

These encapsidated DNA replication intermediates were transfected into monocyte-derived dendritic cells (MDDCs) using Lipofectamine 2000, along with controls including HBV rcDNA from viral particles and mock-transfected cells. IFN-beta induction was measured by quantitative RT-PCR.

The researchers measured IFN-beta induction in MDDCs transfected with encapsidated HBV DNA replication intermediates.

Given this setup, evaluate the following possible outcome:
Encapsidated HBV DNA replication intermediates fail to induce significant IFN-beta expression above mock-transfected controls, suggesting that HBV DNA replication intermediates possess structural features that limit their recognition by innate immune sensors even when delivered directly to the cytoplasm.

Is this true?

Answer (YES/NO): NO